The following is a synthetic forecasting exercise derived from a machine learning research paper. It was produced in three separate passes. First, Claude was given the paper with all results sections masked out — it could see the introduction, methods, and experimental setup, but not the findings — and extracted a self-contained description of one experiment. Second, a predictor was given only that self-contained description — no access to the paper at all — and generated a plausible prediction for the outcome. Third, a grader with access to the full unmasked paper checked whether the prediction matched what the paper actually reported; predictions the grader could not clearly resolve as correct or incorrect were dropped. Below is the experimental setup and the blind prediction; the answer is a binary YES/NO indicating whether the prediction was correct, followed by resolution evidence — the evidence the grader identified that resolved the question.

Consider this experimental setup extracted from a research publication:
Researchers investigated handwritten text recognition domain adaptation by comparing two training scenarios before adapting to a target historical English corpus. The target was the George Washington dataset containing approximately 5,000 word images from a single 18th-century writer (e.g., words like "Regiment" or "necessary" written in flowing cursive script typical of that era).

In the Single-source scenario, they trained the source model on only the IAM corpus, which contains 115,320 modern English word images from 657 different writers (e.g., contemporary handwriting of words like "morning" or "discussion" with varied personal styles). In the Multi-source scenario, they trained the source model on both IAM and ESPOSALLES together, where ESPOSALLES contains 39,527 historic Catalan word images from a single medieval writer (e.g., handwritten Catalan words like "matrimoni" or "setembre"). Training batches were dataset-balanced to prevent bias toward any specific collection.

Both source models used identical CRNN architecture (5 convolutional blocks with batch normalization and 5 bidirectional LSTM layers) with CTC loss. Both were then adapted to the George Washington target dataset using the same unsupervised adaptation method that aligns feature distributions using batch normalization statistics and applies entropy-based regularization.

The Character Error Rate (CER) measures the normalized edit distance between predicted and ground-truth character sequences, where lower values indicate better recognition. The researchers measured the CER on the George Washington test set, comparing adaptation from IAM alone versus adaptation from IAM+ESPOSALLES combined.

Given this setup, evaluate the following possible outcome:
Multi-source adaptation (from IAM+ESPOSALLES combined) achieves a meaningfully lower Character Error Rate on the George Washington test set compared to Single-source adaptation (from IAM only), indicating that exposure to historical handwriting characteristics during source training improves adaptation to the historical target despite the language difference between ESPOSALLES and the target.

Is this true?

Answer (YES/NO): NO